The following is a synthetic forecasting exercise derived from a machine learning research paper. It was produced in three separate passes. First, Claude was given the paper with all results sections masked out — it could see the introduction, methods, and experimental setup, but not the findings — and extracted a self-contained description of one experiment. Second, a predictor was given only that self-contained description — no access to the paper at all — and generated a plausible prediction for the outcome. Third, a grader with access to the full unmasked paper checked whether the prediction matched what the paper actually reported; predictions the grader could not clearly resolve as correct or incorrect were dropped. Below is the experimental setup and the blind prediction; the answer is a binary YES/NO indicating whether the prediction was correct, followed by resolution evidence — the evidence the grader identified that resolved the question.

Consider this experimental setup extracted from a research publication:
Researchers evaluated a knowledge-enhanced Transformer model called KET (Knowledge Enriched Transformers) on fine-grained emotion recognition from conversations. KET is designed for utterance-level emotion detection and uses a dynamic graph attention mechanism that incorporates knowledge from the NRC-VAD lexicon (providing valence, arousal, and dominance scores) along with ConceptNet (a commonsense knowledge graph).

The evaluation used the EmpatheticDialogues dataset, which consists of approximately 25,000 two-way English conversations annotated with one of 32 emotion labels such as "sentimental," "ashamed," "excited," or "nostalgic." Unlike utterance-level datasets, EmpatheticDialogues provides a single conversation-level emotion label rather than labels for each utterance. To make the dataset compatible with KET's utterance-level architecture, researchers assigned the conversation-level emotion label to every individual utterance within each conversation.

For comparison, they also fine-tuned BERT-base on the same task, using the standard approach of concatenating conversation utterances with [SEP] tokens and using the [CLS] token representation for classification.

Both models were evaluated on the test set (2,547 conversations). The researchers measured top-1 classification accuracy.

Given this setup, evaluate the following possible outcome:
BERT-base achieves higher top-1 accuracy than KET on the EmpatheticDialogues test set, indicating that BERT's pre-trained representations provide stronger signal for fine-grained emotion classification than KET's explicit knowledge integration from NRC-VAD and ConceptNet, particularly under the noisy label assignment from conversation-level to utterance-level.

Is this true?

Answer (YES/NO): YES